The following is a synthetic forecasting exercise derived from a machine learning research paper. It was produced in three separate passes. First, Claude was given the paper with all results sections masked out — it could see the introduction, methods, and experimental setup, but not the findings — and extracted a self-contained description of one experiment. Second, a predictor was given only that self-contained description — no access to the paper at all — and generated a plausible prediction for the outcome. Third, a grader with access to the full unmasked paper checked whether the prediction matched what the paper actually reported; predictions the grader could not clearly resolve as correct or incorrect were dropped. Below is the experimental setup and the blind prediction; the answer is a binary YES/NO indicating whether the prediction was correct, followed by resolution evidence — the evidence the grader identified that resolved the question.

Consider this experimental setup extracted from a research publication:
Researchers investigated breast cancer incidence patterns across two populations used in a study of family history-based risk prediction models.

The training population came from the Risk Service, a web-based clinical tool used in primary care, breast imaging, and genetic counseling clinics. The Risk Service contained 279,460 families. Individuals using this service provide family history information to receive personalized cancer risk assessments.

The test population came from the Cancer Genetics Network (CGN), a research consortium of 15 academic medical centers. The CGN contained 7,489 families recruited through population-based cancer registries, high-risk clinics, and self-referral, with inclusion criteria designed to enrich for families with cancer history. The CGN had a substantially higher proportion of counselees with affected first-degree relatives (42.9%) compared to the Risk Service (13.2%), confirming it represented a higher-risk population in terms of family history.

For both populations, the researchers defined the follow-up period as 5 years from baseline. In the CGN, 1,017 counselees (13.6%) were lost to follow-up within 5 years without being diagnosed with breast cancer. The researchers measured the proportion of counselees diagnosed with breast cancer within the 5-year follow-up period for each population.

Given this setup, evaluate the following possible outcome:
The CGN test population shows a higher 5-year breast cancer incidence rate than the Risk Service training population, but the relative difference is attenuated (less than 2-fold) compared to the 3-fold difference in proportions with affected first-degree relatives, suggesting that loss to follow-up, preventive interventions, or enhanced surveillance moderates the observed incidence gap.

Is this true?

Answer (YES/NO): NO